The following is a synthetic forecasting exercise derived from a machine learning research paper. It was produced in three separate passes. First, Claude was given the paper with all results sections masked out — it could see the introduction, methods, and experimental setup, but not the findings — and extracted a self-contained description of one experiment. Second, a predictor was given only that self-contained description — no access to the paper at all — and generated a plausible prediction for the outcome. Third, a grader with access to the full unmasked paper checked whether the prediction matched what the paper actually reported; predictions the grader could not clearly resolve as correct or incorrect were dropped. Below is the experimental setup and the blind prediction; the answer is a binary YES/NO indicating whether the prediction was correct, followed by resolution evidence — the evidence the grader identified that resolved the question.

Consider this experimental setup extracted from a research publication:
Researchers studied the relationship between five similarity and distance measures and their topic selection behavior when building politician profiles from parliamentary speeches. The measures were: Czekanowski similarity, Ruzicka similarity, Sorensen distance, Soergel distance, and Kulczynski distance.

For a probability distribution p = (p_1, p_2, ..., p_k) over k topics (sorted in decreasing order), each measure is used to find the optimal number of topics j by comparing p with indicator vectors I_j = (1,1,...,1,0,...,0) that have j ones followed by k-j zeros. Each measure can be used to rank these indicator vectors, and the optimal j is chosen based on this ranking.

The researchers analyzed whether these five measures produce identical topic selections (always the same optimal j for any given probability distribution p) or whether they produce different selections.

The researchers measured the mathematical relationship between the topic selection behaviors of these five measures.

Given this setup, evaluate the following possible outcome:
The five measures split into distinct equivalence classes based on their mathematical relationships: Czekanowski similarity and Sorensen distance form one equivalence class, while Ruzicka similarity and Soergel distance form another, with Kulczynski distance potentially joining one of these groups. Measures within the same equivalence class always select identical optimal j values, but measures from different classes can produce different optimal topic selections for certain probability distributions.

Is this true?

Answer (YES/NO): NO